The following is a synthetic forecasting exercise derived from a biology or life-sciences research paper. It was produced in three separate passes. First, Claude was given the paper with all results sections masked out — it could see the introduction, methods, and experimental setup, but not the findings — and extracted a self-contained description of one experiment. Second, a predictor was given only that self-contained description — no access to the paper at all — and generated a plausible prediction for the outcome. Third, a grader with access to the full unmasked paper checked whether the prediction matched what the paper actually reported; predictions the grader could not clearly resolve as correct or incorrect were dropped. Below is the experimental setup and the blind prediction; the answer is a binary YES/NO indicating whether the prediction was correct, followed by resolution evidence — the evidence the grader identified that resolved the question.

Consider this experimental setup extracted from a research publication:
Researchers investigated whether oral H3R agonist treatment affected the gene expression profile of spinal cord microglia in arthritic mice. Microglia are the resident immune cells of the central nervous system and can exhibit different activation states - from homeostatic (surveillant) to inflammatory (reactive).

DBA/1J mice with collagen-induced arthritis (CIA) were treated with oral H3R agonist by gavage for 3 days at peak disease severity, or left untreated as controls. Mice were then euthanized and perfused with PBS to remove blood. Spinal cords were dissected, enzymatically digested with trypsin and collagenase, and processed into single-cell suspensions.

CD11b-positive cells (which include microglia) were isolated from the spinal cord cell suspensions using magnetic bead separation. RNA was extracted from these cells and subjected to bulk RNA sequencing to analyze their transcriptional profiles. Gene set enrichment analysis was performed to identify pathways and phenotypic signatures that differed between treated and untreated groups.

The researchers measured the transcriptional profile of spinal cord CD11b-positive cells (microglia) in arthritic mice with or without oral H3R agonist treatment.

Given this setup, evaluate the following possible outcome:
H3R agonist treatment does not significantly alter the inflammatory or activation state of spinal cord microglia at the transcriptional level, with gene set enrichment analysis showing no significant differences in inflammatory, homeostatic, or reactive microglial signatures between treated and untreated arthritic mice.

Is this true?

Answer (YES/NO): NO